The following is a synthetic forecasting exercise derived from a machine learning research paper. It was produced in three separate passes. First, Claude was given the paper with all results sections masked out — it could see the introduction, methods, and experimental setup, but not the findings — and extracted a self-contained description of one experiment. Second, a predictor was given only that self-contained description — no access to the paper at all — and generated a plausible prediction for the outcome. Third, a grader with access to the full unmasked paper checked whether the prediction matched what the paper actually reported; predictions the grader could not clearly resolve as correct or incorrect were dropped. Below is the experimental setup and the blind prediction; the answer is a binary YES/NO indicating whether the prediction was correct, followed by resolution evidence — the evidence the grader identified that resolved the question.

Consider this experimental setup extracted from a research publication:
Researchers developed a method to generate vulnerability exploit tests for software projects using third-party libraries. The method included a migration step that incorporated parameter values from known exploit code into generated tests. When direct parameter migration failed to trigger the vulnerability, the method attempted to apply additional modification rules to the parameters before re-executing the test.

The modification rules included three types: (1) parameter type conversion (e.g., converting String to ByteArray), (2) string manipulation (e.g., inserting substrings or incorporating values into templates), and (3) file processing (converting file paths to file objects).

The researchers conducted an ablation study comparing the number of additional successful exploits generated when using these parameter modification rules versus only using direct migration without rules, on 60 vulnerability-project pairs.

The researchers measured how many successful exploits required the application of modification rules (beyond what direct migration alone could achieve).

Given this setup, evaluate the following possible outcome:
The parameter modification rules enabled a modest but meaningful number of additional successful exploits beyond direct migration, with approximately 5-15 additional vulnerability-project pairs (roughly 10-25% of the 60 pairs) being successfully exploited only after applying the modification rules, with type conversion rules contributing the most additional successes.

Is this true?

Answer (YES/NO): YES